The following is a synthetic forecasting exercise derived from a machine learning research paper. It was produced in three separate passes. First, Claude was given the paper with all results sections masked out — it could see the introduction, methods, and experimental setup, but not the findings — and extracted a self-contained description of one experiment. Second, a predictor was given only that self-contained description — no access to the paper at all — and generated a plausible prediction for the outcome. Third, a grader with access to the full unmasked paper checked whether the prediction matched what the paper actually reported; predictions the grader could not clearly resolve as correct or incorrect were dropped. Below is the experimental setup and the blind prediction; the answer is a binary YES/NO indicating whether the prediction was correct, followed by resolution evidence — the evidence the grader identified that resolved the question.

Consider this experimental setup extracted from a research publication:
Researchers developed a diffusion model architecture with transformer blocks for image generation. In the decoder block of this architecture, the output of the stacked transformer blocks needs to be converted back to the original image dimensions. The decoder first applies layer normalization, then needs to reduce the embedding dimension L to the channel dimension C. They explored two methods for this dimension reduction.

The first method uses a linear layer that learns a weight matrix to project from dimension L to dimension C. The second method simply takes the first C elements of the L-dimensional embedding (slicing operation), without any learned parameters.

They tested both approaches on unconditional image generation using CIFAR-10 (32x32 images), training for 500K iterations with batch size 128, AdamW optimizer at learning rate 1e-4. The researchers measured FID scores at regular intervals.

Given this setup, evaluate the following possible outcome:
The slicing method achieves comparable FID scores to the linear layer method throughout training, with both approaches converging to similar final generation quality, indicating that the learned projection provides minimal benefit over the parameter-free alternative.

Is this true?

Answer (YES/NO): NO